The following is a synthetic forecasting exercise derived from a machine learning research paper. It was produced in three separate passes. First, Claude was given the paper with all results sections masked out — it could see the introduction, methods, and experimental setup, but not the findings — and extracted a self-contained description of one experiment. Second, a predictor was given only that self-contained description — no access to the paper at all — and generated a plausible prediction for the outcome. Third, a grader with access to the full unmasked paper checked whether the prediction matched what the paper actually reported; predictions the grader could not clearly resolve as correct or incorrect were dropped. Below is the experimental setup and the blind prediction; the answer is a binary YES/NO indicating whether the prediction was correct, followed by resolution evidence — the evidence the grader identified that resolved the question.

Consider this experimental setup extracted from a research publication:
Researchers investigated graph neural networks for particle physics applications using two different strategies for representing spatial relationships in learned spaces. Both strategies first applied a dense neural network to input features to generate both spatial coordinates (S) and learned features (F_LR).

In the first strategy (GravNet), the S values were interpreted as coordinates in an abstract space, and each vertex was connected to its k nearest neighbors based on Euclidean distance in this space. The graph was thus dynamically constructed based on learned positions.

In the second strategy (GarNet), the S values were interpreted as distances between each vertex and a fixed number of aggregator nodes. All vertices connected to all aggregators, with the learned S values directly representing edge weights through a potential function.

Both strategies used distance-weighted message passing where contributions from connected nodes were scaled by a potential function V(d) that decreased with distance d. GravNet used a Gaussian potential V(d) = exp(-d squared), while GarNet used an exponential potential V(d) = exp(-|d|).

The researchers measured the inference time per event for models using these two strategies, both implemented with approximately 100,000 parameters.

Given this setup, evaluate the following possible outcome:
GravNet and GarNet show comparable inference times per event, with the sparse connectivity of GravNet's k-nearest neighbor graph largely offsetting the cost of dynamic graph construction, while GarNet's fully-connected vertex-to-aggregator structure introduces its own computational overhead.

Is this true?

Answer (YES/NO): YES